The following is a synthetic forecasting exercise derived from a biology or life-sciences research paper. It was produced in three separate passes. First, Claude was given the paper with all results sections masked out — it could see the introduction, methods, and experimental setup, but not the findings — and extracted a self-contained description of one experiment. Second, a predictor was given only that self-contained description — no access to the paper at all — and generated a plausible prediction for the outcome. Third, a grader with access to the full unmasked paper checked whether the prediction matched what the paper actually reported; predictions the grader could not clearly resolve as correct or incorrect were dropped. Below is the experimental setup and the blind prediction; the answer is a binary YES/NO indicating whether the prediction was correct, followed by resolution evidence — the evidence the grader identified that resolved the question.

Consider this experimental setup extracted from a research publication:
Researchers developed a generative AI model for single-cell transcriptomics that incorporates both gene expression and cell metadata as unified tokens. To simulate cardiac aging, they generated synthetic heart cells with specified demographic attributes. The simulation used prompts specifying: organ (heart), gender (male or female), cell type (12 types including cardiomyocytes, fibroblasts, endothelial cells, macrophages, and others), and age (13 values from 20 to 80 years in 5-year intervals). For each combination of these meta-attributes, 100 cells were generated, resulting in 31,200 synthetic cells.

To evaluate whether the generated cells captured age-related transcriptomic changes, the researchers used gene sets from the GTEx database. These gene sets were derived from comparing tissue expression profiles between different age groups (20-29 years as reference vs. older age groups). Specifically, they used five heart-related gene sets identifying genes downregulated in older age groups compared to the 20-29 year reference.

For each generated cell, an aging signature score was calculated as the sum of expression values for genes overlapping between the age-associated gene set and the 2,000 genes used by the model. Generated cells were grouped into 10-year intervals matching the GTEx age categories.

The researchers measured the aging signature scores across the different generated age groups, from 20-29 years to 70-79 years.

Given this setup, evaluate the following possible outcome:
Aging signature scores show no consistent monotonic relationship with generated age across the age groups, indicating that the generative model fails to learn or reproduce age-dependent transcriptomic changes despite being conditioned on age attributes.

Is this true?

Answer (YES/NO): NO